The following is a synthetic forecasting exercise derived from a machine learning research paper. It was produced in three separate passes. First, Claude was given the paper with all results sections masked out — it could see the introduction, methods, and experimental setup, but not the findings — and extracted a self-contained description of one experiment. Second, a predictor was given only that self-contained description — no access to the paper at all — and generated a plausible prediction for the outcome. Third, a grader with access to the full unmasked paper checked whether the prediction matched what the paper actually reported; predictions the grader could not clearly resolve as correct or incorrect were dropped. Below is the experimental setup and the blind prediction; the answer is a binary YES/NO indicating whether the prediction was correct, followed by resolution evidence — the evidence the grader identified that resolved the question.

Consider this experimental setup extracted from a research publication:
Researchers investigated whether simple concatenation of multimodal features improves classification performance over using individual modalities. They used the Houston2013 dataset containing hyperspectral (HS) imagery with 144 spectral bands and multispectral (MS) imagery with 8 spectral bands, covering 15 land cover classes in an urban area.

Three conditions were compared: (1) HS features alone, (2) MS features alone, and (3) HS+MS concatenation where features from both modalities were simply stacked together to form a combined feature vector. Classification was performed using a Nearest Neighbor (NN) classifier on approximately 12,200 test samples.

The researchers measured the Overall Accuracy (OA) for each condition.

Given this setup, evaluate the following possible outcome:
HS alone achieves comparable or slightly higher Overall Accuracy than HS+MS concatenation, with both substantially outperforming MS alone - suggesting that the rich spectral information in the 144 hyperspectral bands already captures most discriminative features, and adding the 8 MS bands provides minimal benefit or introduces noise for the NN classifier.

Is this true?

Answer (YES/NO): NO